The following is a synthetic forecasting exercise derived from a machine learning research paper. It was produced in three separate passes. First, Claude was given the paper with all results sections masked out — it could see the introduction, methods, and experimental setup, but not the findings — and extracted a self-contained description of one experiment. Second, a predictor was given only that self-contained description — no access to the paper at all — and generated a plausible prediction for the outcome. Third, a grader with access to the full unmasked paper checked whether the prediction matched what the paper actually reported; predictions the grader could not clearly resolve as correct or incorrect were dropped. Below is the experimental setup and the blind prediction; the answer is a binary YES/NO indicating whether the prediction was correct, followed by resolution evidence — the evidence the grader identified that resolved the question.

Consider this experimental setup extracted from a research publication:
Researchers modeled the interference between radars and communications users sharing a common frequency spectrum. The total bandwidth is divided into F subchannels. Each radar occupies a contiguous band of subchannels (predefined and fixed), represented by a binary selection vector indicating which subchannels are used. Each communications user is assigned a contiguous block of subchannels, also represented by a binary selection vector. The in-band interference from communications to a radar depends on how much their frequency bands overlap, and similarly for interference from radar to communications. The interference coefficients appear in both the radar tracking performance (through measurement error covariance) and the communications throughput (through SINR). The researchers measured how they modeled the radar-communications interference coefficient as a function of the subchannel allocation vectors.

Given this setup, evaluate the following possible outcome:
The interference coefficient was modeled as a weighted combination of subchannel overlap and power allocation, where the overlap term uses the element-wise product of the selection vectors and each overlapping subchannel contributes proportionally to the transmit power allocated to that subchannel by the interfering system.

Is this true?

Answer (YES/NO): NO